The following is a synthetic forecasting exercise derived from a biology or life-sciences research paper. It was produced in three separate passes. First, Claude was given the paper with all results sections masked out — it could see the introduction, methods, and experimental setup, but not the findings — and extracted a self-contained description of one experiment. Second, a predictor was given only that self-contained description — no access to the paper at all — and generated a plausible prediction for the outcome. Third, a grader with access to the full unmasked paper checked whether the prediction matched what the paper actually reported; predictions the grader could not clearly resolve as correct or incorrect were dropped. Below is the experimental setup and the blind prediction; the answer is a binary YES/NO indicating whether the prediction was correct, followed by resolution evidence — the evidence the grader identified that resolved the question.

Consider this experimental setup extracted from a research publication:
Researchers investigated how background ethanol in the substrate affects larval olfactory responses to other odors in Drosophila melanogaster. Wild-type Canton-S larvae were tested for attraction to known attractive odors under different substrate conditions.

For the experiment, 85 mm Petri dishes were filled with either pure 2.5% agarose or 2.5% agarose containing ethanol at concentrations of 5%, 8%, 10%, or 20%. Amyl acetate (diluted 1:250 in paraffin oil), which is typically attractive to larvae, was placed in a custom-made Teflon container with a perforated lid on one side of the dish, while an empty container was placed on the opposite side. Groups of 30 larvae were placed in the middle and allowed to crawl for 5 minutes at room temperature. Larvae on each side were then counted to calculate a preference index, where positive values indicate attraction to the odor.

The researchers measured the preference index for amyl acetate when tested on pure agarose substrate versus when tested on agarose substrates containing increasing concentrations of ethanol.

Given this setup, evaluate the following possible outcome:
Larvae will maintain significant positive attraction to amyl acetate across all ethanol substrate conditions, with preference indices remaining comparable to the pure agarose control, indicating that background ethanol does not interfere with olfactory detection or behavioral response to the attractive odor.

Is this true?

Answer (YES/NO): YES